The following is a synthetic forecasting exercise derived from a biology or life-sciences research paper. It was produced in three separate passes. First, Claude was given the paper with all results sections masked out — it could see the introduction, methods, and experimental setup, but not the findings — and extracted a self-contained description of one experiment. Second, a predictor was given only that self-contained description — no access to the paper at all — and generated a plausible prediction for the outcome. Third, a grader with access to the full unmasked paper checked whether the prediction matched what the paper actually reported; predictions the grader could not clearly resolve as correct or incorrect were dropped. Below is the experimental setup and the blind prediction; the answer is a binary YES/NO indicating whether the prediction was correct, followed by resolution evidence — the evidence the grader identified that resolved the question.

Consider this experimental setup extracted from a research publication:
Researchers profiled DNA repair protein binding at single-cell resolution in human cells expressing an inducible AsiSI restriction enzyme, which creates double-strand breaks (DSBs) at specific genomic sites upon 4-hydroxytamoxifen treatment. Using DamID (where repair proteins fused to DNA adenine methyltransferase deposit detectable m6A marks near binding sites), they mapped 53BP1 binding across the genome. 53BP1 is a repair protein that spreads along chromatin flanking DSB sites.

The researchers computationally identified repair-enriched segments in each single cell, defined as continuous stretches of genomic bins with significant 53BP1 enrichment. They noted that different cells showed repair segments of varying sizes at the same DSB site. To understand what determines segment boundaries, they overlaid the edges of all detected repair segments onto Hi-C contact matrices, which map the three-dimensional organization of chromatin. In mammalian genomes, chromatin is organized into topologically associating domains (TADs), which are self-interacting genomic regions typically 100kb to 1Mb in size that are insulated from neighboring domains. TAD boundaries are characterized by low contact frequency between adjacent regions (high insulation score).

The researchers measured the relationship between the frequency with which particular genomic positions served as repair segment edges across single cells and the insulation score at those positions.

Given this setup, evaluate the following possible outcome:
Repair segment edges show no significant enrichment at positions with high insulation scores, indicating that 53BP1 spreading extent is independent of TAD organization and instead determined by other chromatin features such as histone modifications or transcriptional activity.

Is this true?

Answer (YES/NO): NO